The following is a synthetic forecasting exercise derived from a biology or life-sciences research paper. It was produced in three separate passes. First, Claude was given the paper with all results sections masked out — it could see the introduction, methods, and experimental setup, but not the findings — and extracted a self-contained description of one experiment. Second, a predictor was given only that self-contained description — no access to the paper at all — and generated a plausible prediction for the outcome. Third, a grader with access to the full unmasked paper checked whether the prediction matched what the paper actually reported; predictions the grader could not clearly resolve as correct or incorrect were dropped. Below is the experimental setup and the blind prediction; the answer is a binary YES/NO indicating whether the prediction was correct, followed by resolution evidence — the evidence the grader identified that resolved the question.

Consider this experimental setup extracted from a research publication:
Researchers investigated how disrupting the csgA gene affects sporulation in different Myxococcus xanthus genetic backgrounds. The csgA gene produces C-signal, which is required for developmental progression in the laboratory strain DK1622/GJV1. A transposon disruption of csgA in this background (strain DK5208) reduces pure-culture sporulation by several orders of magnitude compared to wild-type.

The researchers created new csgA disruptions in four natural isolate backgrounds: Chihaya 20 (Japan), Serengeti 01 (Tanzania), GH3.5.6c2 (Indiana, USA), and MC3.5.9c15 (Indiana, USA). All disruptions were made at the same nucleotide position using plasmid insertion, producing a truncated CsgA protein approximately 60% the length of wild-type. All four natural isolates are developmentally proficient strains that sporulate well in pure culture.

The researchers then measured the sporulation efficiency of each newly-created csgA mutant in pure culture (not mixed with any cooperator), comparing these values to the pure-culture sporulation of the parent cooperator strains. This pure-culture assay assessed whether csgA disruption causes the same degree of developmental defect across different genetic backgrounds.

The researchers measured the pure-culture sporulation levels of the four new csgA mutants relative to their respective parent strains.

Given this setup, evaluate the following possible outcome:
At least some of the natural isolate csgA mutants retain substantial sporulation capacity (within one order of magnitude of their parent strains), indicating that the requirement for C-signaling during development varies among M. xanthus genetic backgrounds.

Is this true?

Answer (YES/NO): NO